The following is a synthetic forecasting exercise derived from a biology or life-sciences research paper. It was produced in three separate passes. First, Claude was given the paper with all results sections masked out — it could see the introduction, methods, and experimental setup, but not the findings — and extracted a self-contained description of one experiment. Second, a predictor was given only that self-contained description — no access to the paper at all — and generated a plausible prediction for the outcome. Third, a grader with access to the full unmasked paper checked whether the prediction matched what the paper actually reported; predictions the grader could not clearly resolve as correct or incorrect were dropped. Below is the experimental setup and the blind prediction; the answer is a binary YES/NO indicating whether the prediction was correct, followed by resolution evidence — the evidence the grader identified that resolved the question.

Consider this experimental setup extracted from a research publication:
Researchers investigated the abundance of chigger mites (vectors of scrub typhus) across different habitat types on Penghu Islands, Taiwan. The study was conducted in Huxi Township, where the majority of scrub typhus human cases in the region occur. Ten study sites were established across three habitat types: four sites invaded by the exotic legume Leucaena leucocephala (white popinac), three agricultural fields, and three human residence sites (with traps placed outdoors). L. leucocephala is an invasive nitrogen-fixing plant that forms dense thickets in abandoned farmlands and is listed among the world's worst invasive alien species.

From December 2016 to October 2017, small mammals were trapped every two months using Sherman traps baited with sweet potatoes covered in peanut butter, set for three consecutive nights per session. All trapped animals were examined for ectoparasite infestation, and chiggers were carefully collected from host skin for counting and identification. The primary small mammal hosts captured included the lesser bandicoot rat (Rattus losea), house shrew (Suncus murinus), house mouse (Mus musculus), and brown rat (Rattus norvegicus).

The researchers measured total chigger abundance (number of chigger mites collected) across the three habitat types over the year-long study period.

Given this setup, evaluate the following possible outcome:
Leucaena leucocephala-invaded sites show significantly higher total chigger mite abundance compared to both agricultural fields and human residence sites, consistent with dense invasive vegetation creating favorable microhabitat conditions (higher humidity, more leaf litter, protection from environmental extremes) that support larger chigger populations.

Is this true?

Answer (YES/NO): NO